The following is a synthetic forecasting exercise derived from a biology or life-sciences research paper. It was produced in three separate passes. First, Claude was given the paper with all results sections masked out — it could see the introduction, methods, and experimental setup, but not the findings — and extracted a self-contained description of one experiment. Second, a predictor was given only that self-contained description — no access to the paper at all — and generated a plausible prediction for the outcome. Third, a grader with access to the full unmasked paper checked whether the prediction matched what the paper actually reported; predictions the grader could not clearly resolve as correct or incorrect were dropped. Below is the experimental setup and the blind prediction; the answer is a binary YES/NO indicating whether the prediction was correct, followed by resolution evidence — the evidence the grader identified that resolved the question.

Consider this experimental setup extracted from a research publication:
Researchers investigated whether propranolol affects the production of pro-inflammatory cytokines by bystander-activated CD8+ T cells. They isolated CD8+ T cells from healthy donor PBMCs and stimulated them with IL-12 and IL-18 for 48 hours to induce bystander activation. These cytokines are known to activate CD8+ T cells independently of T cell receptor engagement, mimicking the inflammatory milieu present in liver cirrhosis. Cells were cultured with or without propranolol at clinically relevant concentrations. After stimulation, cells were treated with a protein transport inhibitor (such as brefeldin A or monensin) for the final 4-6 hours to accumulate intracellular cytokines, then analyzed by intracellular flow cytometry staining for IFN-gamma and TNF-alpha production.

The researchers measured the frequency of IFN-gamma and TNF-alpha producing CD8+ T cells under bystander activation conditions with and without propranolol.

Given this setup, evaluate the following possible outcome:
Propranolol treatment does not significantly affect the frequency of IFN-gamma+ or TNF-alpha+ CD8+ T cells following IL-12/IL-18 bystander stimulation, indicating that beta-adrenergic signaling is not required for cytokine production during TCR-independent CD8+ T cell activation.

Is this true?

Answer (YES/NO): NO